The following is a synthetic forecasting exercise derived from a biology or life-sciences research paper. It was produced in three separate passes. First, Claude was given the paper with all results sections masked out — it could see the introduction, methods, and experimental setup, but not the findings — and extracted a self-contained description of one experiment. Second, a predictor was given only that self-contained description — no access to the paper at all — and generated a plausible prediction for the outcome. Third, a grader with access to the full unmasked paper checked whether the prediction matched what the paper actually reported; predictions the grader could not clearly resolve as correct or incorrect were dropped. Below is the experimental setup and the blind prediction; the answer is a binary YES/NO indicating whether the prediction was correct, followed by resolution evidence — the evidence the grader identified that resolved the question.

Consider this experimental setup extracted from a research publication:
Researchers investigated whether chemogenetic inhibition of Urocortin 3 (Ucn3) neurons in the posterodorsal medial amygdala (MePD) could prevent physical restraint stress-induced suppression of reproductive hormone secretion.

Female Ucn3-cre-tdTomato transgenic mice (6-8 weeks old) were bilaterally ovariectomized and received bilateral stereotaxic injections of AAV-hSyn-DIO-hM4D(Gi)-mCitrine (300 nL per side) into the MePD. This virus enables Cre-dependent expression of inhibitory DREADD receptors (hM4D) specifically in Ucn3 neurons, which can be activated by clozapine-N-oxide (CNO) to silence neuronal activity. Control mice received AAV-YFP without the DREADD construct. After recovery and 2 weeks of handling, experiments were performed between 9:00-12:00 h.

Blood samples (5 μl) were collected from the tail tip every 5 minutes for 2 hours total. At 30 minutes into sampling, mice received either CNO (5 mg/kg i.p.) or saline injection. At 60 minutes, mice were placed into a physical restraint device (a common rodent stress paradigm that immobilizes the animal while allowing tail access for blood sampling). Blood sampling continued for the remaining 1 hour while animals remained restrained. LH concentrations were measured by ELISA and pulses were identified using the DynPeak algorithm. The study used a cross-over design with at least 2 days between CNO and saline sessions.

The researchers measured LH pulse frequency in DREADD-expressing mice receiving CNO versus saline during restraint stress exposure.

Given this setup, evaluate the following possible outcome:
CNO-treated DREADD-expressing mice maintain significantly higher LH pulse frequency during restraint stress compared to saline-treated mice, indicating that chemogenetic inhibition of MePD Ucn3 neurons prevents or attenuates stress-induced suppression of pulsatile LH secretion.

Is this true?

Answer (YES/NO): YES